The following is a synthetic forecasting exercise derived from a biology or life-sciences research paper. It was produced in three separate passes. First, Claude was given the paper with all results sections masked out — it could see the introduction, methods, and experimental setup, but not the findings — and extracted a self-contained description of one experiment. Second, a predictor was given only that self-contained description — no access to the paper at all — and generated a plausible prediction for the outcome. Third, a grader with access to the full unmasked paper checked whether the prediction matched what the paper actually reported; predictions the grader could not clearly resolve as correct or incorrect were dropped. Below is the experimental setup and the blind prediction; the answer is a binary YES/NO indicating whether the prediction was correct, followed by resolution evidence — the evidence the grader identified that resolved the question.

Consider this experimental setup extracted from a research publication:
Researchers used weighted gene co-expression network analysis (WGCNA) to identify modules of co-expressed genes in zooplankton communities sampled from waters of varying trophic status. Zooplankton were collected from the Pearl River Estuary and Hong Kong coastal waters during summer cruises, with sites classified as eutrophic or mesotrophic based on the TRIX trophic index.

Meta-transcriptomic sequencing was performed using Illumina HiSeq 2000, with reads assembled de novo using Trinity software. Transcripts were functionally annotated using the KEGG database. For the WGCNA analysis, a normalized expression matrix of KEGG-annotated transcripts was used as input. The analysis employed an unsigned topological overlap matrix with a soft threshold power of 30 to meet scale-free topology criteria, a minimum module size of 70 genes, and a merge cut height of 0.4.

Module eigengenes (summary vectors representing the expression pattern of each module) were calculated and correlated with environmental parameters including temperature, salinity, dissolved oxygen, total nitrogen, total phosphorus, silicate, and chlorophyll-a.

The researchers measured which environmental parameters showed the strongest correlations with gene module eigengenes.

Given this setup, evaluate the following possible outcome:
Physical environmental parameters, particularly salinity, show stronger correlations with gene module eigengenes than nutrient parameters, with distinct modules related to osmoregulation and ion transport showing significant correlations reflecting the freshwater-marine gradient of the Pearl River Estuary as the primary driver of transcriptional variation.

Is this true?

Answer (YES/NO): NO